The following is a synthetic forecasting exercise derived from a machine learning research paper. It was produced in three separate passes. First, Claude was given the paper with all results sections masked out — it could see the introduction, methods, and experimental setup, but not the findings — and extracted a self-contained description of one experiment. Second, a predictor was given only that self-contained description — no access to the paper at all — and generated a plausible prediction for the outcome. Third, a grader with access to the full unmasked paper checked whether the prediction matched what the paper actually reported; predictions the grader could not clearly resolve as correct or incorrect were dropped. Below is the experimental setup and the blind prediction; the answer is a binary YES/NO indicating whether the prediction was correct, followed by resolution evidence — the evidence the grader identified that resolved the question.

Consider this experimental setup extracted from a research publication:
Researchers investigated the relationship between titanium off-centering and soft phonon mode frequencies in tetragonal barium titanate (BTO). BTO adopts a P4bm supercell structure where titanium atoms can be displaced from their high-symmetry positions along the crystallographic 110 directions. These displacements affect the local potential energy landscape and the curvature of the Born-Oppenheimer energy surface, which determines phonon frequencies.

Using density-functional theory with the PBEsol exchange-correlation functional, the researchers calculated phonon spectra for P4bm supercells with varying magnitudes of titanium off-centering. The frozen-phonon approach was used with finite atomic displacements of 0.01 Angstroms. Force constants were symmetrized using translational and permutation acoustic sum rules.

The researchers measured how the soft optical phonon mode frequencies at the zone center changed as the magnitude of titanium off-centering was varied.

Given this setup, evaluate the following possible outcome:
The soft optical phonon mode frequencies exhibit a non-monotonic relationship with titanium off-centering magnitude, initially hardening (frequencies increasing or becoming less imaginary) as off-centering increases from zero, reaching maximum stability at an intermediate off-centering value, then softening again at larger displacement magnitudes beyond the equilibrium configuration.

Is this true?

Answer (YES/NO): NO